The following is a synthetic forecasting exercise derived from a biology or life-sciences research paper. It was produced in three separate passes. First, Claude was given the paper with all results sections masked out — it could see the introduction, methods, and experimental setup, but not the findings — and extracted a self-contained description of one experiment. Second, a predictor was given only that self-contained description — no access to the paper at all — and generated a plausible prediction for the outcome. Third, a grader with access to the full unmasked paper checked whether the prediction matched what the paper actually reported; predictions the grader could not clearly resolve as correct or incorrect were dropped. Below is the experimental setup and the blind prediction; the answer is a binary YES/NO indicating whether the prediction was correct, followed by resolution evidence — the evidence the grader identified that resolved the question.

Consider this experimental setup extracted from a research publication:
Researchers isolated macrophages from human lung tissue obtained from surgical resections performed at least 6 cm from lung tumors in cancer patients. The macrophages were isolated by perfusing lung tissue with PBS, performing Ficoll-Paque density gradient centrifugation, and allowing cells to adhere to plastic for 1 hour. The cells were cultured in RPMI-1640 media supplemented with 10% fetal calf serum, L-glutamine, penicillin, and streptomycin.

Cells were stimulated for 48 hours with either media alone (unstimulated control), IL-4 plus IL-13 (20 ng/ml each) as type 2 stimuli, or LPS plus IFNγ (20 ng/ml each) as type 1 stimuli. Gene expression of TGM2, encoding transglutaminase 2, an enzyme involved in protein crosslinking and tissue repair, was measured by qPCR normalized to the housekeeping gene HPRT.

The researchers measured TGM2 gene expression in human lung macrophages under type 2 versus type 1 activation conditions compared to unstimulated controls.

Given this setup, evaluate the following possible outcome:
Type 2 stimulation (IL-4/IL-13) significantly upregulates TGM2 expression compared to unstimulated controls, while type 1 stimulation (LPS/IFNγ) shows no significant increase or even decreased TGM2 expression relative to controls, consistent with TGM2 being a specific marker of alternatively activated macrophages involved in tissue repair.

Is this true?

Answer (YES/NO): YES